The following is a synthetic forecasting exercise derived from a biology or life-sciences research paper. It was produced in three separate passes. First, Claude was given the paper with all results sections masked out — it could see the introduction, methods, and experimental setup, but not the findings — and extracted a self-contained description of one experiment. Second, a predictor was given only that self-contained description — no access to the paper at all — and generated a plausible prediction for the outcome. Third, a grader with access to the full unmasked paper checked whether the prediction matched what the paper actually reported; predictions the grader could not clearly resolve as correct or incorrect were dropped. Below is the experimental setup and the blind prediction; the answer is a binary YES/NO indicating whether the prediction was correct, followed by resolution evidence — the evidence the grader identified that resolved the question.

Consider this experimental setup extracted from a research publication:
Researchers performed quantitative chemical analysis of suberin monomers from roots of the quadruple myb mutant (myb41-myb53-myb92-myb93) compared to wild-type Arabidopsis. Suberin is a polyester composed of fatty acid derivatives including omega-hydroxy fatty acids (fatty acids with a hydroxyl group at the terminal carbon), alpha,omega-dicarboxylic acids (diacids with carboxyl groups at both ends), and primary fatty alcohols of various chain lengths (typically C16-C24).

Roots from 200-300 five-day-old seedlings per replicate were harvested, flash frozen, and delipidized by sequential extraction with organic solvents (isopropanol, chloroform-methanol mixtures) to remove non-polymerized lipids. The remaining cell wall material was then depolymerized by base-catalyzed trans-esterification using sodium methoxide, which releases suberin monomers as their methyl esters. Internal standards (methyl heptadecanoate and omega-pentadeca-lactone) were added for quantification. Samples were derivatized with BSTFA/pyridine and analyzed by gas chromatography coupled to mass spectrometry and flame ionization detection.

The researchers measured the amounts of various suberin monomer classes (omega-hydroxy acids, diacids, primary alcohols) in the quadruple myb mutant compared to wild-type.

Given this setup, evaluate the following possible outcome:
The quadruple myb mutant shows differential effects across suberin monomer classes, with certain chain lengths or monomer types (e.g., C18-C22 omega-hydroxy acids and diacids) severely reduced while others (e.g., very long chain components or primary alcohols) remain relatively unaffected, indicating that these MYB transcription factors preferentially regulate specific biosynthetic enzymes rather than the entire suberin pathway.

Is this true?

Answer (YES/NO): NO